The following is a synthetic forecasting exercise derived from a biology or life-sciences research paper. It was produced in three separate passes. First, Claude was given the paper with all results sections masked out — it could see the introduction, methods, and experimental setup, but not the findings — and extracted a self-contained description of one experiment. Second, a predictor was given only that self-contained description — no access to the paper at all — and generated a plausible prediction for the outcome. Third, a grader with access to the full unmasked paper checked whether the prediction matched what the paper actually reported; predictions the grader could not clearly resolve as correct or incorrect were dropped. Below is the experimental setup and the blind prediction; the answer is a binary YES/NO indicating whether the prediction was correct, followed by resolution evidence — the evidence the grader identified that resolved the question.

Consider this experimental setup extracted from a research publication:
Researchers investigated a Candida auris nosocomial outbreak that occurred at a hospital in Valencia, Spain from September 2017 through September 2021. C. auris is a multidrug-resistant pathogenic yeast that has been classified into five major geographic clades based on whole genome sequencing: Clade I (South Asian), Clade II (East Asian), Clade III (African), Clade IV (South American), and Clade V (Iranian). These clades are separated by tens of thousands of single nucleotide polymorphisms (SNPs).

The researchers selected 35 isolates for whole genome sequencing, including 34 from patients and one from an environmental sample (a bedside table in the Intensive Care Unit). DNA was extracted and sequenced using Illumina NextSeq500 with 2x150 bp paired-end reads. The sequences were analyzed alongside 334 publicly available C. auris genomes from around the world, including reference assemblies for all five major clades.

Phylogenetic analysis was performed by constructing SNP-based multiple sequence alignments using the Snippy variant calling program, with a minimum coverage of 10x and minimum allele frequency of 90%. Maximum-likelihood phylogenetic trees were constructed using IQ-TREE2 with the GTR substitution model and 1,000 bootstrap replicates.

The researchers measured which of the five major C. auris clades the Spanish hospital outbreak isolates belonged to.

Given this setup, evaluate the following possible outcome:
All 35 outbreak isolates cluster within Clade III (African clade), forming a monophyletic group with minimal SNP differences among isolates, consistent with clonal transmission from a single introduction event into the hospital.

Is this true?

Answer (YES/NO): YES